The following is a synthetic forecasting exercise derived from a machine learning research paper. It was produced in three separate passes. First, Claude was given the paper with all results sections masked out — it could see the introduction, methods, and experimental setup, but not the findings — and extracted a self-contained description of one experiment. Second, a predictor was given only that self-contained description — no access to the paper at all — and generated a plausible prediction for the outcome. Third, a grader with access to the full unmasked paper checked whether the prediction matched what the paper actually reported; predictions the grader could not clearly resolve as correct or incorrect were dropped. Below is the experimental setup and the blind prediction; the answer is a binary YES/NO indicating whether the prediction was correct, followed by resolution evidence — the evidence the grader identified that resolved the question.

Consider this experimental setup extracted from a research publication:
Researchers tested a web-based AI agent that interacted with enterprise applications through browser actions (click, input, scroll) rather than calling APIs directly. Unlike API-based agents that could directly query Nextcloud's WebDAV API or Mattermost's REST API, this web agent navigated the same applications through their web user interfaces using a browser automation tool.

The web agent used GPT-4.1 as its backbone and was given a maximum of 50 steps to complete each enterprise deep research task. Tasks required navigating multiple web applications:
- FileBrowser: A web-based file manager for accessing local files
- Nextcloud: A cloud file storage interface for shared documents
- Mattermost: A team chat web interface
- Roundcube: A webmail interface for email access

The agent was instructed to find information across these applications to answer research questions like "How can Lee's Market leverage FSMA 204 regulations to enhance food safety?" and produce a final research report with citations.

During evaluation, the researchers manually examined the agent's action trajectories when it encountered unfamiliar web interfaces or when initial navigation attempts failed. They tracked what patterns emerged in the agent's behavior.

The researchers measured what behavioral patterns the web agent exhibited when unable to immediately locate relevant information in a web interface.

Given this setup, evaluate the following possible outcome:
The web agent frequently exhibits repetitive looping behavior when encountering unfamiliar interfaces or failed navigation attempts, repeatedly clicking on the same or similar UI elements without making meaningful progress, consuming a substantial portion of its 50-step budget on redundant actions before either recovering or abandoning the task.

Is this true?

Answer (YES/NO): YES